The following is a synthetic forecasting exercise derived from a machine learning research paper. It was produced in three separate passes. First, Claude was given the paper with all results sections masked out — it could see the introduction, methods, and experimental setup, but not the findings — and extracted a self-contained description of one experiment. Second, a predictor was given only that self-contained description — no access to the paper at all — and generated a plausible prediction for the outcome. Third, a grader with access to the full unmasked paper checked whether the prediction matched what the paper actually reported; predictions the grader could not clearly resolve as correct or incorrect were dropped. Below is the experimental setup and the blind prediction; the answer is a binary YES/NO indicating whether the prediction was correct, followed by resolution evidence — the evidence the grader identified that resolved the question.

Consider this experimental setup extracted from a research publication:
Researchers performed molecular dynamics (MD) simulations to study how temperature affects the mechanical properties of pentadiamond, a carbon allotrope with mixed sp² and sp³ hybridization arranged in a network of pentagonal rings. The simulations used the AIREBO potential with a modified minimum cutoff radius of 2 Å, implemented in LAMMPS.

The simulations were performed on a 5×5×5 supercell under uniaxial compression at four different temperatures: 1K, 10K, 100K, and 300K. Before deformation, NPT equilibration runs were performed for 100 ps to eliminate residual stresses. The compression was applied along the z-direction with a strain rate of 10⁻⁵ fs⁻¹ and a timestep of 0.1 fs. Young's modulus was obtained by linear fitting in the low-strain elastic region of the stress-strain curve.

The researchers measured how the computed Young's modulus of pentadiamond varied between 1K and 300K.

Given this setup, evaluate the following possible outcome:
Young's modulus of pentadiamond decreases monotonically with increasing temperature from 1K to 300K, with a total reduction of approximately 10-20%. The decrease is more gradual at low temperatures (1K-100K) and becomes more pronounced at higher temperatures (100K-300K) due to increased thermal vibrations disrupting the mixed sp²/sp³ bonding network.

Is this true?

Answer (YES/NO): NO